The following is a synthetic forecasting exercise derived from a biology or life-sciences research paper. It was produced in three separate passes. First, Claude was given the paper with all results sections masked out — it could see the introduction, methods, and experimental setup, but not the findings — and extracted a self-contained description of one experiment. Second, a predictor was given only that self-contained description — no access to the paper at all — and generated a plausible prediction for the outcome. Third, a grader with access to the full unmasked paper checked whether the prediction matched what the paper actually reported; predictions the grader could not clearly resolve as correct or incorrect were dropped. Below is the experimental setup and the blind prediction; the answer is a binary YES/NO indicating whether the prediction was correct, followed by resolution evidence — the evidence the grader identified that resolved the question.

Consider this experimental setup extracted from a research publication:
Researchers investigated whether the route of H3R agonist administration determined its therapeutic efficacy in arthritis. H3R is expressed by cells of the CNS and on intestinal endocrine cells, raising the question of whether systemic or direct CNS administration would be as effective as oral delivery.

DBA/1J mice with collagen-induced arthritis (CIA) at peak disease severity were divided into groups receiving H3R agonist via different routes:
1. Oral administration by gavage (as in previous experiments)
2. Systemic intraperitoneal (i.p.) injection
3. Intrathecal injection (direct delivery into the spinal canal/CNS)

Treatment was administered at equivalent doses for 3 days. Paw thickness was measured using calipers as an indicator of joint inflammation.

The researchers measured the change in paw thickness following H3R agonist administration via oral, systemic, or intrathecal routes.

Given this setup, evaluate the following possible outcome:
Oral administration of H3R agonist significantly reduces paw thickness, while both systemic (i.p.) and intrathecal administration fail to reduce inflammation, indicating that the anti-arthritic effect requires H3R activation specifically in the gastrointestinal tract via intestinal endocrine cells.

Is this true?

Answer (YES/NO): YES